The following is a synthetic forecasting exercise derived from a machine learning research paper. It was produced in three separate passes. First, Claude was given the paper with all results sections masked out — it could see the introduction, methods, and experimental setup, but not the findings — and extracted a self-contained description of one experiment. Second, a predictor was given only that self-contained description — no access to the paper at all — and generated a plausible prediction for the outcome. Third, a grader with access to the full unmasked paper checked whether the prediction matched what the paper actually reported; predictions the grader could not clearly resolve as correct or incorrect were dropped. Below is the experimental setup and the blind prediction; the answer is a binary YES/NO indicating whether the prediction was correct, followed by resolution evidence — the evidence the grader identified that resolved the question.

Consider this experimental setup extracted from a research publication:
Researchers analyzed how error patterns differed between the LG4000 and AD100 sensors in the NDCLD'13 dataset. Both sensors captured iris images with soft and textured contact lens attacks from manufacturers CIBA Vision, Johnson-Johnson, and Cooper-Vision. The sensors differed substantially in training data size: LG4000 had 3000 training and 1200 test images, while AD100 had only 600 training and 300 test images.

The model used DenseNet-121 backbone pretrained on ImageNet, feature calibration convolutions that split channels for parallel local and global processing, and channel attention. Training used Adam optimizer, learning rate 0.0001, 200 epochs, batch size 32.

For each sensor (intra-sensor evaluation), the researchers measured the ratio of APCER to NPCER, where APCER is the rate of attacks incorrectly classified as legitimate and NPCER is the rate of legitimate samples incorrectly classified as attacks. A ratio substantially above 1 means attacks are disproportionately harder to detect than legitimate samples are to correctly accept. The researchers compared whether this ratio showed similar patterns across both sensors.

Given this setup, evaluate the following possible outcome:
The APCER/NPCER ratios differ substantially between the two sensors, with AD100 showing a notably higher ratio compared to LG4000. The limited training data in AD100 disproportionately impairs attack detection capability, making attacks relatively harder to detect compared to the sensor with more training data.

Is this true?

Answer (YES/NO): NO